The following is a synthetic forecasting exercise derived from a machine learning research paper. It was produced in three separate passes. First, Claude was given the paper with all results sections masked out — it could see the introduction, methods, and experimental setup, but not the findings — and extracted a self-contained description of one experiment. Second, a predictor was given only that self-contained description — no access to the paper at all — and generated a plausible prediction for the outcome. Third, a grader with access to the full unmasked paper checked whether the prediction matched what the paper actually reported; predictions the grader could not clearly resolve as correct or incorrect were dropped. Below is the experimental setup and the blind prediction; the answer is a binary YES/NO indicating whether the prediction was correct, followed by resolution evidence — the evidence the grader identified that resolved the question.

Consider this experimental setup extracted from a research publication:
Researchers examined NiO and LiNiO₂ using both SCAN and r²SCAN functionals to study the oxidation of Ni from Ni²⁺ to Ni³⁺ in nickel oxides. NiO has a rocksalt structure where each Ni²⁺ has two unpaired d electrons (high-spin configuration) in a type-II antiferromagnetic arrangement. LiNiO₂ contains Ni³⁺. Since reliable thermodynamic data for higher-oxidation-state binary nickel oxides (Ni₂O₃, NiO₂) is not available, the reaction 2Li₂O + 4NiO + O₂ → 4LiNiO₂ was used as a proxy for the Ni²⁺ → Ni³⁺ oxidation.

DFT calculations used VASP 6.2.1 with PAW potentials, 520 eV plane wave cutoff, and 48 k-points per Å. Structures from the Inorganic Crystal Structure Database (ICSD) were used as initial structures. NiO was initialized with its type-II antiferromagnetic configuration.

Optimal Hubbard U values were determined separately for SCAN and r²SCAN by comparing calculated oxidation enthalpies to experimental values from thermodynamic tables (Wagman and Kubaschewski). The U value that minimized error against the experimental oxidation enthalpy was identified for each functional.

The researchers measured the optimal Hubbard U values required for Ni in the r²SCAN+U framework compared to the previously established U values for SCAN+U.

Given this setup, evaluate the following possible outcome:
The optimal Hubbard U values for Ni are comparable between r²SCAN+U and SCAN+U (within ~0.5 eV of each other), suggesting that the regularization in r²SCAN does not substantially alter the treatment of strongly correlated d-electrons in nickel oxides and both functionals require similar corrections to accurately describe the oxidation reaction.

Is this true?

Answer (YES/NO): YES